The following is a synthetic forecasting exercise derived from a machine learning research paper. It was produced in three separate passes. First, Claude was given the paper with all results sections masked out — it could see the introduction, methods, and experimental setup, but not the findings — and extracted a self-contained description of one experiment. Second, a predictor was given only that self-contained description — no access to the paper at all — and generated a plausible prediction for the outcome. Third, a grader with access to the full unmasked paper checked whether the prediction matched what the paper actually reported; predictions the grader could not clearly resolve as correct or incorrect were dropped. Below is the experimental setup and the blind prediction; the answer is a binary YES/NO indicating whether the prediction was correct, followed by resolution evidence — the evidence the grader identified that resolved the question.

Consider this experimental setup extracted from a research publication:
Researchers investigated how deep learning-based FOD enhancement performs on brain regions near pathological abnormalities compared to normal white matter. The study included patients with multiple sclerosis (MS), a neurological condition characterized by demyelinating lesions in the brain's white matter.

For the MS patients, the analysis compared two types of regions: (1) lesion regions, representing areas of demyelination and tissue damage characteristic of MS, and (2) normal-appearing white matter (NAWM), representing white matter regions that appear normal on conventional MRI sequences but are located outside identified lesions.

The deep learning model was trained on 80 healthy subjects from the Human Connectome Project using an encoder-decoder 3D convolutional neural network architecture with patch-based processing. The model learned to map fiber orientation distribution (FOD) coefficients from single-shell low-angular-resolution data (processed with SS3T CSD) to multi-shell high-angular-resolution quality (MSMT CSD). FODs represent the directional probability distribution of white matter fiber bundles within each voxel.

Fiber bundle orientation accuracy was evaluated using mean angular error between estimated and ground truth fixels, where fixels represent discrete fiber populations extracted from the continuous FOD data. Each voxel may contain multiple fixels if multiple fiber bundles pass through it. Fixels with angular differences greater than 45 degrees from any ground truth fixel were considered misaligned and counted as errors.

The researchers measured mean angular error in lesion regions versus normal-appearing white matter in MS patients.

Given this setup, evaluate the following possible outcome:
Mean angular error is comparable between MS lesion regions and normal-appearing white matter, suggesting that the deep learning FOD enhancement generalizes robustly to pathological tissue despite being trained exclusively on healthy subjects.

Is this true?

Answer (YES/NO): YES